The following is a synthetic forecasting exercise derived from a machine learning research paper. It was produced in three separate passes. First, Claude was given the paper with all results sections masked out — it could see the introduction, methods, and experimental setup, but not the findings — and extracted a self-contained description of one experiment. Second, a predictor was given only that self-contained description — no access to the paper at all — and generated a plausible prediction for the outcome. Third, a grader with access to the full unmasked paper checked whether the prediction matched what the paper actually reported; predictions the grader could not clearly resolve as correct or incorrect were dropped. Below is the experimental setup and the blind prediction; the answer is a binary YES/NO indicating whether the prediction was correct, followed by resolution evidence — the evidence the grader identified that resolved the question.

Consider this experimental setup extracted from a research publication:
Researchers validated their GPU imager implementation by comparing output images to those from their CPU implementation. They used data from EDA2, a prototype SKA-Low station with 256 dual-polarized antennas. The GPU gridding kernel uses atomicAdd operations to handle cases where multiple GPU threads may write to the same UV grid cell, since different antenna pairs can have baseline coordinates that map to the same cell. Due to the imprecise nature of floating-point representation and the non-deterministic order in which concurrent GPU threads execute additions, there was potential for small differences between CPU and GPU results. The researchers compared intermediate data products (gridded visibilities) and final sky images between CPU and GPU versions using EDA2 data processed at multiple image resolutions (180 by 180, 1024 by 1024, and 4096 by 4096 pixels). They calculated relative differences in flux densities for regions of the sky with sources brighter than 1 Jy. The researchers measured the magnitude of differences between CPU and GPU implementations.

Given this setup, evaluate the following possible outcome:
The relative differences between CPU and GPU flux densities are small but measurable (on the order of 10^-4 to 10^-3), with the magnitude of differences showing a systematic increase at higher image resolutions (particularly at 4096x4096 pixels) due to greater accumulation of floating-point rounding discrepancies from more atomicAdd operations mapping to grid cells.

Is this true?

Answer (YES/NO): NO